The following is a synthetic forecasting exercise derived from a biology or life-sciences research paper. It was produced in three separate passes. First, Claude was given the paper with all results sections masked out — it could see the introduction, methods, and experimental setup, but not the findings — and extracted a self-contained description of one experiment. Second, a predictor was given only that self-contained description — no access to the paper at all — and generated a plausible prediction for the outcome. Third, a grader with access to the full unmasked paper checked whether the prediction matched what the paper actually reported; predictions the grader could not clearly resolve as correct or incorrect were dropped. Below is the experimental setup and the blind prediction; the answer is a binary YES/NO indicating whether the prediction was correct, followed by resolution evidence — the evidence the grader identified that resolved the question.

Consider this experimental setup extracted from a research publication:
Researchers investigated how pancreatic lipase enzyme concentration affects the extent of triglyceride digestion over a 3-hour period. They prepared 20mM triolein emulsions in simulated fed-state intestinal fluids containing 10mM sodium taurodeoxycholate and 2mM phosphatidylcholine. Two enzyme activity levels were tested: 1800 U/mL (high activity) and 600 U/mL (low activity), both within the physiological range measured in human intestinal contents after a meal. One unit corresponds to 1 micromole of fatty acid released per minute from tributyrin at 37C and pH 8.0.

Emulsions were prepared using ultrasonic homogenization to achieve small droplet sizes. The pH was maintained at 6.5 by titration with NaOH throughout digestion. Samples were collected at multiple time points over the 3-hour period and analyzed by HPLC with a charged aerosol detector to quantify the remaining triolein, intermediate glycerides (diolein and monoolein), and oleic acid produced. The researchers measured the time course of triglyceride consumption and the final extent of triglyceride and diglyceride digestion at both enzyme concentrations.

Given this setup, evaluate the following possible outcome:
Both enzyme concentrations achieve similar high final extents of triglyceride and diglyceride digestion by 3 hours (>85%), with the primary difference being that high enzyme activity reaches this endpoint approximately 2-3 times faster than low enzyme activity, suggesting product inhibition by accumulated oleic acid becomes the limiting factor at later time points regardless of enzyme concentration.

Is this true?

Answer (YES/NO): NO